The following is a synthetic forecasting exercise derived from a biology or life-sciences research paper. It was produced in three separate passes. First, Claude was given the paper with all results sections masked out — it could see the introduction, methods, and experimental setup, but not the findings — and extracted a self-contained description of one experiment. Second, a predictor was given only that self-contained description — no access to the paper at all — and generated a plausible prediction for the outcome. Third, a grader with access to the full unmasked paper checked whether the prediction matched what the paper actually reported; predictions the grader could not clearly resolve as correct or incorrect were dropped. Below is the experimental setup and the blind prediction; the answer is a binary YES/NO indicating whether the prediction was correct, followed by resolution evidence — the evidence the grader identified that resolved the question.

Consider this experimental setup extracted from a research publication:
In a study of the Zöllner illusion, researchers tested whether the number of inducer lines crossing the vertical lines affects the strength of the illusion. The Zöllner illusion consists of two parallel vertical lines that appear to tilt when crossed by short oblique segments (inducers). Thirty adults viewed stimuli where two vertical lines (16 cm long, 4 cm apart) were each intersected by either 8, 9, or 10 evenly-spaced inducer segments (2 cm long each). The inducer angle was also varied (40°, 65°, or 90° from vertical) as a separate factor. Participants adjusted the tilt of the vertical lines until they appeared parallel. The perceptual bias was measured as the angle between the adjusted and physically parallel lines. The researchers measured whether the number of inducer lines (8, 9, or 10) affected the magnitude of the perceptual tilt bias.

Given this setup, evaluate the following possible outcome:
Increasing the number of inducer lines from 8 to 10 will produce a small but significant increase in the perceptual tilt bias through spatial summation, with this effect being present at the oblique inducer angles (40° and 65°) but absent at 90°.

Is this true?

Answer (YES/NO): NO